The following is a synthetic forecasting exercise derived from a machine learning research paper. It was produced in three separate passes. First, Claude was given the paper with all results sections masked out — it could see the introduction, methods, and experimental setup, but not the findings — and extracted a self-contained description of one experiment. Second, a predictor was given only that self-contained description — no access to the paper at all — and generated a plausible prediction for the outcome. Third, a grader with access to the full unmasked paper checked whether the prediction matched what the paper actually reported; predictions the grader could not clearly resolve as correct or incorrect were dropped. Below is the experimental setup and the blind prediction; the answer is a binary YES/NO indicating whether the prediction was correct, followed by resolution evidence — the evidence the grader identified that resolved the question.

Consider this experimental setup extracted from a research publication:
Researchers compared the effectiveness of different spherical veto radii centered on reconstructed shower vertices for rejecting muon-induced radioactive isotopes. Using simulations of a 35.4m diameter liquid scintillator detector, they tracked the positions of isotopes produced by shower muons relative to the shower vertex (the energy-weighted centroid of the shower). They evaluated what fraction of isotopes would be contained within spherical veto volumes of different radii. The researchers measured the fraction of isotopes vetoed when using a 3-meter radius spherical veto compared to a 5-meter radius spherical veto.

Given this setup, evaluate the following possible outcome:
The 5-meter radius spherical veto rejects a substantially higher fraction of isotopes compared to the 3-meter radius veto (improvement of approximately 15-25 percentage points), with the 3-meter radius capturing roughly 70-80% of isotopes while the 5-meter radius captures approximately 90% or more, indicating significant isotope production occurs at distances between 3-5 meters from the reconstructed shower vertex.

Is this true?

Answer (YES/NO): NO